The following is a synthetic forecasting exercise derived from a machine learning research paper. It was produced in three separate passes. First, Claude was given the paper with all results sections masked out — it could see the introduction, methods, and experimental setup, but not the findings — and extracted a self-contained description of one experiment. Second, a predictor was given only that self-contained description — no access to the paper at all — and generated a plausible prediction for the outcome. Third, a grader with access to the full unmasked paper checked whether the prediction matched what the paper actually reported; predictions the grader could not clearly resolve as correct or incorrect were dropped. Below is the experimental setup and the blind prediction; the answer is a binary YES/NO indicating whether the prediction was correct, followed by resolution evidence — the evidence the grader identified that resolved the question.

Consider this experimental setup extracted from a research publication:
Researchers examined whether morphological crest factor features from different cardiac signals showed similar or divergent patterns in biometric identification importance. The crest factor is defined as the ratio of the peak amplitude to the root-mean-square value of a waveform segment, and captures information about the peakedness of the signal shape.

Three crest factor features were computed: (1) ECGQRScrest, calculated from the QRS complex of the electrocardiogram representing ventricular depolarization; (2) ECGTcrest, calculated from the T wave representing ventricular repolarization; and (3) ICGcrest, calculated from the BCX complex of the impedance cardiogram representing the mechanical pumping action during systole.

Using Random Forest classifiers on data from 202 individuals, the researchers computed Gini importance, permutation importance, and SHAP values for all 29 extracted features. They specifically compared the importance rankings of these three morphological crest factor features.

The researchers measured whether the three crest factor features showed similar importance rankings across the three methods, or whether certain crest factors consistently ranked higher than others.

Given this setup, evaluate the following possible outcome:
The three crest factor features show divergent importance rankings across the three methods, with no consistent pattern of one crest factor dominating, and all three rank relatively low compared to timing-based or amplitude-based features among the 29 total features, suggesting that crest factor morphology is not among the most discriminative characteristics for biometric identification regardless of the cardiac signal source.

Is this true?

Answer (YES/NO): NO